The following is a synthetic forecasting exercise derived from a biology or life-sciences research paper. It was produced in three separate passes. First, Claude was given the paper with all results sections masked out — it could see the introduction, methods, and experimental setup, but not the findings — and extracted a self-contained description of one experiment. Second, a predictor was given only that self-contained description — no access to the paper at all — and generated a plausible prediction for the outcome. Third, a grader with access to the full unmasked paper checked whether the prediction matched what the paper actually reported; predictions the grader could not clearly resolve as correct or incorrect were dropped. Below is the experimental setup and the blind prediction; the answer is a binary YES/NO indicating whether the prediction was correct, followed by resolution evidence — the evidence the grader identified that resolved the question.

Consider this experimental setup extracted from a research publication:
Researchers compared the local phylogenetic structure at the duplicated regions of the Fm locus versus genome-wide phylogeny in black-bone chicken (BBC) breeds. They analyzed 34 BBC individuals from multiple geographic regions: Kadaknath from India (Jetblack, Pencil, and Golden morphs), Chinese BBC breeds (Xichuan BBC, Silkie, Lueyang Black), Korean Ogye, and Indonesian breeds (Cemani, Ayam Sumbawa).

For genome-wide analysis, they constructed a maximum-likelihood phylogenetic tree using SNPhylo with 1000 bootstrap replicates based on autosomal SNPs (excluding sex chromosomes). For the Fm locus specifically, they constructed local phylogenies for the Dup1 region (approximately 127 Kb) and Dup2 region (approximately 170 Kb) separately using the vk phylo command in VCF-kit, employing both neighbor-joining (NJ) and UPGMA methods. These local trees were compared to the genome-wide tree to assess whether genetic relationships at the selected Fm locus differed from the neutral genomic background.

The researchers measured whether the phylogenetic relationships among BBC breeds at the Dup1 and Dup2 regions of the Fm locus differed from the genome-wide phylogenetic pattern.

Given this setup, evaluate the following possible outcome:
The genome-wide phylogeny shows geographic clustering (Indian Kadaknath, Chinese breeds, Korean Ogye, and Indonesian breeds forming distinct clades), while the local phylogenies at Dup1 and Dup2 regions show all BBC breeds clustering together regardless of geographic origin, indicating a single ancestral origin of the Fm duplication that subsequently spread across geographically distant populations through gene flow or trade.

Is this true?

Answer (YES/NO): YES